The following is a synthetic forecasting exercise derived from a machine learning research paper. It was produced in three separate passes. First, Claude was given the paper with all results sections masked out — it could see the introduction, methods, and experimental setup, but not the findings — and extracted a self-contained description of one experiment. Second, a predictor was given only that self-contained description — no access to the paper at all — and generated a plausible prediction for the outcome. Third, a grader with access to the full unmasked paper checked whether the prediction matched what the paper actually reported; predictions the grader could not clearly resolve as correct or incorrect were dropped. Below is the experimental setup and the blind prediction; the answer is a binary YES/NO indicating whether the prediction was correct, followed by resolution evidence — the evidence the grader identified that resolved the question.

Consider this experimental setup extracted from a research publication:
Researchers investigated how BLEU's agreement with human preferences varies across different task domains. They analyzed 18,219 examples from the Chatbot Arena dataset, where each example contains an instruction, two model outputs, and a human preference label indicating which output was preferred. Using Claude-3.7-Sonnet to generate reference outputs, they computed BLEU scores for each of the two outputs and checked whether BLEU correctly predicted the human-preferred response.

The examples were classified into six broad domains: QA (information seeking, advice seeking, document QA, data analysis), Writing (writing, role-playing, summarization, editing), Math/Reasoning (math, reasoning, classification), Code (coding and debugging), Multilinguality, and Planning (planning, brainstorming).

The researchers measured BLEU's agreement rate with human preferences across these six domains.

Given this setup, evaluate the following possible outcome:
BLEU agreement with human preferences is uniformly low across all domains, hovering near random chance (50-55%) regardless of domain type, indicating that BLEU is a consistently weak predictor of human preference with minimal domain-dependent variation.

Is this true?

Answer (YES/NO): NO